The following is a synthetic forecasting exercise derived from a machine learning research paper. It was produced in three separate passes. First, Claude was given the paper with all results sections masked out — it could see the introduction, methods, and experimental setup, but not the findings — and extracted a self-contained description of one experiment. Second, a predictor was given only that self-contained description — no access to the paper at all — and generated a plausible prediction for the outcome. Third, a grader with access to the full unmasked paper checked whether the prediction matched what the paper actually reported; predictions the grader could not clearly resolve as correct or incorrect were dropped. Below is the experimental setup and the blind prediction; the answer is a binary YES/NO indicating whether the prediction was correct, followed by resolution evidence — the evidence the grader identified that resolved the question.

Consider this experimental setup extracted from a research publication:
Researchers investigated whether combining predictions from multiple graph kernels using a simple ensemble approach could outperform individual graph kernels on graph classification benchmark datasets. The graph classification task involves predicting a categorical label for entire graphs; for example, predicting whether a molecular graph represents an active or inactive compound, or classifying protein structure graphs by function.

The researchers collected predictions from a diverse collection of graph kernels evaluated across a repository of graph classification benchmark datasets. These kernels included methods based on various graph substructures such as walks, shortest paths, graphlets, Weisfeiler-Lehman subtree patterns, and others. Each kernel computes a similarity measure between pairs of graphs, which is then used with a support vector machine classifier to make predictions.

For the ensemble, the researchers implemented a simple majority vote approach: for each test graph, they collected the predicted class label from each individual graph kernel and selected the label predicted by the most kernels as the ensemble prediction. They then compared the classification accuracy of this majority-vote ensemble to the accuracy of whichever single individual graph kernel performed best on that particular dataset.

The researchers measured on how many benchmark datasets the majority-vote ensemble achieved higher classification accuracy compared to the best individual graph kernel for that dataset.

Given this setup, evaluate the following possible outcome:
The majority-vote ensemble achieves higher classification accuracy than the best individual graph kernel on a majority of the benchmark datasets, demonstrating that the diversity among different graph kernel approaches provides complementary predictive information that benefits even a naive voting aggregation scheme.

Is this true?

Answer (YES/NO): NO